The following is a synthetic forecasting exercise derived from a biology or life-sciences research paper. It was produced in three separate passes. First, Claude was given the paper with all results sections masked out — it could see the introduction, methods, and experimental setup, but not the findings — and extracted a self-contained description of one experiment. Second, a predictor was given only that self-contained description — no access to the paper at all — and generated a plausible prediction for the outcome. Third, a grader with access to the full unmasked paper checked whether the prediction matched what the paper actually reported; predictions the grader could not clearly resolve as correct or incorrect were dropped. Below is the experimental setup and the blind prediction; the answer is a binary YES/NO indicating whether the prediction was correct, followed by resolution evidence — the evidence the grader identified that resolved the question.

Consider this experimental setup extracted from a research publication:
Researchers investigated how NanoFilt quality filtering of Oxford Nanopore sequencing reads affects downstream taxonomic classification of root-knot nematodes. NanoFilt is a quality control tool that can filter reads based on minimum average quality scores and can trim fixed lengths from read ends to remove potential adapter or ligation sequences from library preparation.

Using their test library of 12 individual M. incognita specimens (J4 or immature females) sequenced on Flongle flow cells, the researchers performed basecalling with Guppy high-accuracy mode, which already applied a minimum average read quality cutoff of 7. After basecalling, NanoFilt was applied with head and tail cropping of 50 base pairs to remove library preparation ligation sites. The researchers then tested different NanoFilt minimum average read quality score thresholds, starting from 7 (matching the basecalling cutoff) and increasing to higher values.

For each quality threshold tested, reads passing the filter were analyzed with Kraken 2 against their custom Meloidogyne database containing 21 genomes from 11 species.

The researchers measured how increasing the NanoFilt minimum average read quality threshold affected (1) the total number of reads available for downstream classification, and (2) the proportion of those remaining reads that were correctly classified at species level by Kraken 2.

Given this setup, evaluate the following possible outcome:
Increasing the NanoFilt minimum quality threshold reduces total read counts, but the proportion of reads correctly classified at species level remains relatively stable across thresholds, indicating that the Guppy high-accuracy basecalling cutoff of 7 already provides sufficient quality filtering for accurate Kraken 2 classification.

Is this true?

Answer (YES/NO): YES